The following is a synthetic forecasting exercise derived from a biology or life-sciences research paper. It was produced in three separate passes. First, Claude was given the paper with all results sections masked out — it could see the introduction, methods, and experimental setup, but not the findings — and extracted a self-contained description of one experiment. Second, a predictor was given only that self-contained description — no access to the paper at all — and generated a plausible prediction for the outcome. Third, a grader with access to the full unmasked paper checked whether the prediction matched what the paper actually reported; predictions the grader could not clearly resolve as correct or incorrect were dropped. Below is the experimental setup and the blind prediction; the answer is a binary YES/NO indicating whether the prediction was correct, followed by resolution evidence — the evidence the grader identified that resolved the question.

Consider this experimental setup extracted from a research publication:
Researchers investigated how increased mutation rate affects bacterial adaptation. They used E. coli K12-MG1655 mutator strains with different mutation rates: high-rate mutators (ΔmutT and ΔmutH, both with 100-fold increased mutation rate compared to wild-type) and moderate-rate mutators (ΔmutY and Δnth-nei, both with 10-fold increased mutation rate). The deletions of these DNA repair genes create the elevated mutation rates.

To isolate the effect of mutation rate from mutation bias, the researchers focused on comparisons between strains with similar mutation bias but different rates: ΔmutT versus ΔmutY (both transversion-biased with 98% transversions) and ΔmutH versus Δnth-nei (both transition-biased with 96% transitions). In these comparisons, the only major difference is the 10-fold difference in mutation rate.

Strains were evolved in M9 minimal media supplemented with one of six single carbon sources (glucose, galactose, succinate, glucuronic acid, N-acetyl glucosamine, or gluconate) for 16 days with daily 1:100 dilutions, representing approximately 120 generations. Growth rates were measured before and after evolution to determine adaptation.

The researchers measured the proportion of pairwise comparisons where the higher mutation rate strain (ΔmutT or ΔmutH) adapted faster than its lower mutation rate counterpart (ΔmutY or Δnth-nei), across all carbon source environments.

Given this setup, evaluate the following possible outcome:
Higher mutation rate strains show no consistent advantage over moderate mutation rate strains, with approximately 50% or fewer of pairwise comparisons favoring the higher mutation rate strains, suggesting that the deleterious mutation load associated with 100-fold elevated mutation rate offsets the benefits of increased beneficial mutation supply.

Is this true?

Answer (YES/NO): NO